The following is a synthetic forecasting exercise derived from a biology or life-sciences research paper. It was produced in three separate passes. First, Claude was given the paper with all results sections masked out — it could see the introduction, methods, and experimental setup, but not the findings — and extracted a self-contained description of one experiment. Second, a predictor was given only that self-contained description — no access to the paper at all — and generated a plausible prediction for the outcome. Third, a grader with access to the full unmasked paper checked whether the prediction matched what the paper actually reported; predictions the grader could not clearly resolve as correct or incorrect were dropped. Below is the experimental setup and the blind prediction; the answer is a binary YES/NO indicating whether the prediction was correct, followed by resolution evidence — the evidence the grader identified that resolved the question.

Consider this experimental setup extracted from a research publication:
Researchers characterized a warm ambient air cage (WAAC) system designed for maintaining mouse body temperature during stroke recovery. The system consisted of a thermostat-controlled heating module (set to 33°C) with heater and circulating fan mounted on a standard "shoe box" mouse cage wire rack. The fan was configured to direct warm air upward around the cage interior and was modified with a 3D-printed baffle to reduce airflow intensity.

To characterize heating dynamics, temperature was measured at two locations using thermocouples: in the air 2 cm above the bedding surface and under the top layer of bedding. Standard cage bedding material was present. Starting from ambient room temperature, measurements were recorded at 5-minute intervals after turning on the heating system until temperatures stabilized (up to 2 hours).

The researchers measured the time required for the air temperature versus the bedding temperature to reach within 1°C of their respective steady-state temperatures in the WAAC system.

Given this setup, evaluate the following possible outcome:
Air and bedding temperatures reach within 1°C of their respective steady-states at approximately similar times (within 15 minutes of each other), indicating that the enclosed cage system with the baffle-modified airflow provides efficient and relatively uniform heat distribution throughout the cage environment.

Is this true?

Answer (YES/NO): NO